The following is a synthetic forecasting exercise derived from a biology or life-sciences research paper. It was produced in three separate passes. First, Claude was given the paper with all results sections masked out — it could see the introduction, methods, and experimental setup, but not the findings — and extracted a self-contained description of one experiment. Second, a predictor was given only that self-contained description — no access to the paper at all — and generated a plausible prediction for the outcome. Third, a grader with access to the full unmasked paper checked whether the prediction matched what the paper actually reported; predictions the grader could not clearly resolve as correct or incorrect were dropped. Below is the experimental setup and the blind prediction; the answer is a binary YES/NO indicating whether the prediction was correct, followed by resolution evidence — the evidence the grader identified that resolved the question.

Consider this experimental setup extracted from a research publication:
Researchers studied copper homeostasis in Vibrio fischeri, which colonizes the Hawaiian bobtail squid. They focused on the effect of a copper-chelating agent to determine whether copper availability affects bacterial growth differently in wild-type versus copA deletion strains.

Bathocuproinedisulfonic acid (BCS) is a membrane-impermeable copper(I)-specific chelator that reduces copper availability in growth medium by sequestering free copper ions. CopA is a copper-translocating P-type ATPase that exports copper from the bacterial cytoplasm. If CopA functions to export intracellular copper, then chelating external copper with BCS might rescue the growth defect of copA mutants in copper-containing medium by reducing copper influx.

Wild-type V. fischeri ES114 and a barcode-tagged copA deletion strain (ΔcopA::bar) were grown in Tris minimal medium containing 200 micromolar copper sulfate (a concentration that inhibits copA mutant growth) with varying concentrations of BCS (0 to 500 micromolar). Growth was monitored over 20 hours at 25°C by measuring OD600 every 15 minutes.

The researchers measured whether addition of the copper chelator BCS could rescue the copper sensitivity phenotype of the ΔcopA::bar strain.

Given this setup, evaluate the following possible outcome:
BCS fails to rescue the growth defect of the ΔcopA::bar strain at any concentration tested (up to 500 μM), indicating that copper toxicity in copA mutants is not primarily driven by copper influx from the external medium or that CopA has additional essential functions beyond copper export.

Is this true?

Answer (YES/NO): NO